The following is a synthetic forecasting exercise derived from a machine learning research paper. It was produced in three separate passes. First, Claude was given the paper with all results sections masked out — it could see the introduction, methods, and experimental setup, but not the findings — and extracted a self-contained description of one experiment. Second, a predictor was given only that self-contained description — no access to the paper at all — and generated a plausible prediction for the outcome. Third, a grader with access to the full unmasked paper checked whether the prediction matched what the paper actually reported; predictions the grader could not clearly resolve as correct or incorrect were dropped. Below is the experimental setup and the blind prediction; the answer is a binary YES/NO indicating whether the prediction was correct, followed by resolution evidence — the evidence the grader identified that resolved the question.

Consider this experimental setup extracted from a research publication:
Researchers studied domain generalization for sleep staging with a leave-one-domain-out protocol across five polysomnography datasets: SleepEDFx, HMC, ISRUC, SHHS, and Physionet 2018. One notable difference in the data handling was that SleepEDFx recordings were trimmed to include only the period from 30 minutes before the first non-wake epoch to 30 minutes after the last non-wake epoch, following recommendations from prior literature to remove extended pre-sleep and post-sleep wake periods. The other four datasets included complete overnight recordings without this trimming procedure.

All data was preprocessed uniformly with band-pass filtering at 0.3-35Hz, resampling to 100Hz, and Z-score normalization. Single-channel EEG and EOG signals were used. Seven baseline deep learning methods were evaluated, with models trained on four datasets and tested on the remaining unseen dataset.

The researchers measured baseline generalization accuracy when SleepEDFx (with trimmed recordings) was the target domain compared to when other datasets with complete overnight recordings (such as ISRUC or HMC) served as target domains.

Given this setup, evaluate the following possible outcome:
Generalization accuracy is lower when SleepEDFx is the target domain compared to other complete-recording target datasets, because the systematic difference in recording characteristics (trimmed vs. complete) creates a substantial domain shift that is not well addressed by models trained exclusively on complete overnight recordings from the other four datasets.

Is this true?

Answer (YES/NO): NO